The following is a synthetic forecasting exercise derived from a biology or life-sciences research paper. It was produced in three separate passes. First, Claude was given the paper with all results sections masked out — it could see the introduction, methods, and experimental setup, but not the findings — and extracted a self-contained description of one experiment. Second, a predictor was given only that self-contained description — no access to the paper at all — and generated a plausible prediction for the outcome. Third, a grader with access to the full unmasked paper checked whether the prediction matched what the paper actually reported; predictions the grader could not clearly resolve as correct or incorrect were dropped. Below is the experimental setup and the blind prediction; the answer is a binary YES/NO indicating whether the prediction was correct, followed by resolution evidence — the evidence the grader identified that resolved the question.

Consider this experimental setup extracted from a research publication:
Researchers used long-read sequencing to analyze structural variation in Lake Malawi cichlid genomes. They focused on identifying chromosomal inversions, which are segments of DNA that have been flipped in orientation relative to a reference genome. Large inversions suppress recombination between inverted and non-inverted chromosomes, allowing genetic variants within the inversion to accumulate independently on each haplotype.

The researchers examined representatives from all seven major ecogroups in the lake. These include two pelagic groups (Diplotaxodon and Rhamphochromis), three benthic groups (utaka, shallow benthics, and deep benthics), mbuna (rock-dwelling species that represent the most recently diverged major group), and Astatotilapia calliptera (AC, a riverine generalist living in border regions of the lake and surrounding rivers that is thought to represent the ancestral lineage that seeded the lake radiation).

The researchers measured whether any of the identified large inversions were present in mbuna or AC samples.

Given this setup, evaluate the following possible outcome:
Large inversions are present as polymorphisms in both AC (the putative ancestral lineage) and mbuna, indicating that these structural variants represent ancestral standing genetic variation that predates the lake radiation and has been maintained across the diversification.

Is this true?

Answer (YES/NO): NO